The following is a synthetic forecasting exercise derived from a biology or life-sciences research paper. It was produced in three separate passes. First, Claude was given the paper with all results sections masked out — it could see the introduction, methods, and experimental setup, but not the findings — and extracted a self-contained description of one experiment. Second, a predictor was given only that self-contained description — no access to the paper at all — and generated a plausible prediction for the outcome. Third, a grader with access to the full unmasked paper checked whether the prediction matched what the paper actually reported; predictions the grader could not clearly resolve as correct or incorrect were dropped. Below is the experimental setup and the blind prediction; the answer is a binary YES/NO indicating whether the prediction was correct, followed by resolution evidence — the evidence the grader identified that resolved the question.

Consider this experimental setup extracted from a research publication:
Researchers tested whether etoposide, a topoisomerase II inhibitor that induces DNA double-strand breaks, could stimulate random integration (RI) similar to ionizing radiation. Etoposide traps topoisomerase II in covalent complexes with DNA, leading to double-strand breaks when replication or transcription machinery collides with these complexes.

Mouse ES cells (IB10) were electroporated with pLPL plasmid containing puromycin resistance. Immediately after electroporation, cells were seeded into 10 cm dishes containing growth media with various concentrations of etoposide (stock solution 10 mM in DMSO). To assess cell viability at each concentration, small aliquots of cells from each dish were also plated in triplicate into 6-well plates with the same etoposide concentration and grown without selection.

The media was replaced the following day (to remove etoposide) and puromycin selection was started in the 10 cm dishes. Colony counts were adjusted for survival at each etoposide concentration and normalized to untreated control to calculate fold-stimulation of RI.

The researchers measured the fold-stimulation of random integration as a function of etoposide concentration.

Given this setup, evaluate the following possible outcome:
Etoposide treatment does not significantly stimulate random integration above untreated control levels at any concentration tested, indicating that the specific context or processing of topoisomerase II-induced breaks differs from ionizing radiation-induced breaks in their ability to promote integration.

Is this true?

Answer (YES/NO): NO